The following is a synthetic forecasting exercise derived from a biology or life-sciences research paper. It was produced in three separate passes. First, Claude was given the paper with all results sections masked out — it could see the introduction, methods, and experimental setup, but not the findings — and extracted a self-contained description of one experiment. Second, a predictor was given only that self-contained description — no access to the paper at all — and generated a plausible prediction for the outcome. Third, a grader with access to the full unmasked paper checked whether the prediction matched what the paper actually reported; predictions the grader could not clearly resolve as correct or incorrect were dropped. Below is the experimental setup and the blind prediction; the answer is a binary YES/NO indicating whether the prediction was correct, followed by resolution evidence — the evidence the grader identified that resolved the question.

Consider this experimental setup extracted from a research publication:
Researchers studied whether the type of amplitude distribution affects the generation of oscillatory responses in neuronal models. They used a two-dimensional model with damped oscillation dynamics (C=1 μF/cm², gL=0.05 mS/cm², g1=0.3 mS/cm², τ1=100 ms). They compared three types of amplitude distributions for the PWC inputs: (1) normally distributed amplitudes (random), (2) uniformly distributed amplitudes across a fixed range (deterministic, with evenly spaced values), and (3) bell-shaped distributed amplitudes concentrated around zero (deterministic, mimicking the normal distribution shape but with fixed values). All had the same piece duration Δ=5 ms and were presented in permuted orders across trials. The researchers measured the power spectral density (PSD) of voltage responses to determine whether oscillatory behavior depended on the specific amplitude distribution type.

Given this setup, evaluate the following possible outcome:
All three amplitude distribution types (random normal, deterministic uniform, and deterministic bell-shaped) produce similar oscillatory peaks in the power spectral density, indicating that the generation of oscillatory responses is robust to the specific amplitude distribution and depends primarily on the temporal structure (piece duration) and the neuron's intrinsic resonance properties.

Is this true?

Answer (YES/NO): YES